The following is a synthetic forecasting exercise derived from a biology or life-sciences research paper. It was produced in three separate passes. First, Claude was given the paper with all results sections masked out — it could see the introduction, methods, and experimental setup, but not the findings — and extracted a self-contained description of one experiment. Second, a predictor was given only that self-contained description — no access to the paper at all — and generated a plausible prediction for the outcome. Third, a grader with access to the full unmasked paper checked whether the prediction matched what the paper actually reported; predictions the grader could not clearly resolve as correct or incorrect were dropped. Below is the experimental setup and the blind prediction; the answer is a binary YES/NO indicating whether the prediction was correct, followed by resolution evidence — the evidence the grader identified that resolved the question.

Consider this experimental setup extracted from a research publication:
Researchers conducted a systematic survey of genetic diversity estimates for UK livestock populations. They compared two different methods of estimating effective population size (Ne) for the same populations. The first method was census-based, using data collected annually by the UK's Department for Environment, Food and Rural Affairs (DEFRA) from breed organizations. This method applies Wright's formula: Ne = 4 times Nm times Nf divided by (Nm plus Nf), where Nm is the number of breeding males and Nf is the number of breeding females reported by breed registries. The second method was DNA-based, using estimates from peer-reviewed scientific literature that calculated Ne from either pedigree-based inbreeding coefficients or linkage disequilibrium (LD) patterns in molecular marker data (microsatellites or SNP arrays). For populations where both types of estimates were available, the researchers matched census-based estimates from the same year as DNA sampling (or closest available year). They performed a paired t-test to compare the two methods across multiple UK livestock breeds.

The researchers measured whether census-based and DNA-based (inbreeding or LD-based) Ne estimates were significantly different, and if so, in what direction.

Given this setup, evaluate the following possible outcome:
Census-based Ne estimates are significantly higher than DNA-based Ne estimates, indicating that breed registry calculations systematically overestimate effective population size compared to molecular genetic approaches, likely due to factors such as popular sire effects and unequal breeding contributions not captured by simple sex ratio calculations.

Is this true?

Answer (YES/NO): YES